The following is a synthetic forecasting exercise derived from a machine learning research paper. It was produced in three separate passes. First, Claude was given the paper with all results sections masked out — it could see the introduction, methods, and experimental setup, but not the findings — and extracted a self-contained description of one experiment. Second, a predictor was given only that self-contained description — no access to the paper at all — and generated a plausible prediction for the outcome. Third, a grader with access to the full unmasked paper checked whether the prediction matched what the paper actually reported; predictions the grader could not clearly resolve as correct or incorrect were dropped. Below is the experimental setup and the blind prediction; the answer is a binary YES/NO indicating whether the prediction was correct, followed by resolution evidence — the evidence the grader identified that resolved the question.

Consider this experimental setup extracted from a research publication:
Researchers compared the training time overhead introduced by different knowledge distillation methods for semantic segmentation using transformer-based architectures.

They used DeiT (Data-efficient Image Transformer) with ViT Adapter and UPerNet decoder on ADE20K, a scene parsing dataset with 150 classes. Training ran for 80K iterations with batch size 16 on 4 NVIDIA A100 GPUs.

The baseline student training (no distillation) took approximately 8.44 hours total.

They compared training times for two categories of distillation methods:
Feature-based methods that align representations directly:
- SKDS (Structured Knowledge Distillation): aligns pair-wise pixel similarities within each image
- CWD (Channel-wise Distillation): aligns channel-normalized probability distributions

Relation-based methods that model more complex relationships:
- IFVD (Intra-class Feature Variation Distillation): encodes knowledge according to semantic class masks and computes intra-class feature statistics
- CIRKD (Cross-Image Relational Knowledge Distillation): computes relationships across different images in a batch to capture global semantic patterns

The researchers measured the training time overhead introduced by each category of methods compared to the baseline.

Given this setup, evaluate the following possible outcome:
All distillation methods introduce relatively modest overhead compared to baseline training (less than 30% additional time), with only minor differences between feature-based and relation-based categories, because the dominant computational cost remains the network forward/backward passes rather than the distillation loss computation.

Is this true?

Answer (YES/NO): NO